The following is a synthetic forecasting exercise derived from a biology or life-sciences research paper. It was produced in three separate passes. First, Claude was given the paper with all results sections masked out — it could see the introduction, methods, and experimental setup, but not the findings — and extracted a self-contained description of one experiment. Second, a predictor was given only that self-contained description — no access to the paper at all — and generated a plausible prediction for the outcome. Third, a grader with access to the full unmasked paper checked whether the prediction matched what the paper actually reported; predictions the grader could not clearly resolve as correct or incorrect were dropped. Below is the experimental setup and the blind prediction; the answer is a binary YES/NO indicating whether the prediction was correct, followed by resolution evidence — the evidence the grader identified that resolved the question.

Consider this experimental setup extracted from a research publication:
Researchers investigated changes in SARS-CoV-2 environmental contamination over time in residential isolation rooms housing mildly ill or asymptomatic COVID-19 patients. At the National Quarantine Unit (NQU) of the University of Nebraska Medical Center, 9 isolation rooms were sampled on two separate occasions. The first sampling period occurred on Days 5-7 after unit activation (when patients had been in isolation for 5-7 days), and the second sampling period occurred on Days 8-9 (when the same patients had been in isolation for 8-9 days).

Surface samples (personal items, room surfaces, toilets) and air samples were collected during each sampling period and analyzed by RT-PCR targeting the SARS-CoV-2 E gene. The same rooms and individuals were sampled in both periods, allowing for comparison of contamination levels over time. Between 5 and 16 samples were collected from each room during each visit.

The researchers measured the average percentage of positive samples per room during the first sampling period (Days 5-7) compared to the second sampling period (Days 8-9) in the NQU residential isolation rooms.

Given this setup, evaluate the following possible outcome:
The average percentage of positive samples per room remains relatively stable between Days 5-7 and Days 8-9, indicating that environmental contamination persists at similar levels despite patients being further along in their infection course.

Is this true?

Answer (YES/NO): NO